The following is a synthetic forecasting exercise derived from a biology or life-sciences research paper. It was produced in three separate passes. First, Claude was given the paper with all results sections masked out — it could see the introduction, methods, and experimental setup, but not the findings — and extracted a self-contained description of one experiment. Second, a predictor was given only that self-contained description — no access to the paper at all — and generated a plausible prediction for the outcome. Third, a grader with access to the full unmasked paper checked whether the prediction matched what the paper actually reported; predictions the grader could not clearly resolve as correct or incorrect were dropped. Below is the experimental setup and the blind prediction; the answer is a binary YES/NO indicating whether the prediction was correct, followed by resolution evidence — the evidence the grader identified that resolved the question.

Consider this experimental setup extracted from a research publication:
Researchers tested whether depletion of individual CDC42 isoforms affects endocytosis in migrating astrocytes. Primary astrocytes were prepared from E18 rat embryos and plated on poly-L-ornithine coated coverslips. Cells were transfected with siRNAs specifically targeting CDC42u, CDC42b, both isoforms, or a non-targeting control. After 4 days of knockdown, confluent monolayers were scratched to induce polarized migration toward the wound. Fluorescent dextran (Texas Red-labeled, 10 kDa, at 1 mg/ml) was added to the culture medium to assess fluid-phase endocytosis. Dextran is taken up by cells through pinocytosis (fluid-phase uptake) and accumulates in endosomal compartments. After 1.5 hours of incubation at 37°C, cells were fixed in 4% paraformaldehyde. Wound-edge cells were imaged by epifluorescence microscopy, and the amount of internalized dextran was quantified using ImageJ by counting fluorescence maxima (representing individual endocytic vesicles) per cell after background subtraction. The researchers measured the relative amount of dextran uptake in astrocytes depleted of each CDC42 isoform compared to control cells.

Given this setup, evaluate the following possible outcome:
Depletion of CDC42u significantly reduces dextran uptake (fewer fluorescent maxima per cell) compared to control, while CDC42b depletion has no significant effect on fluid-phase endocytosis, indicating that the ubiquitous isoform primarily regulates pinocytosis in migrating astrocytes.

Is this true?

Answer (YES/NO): NO